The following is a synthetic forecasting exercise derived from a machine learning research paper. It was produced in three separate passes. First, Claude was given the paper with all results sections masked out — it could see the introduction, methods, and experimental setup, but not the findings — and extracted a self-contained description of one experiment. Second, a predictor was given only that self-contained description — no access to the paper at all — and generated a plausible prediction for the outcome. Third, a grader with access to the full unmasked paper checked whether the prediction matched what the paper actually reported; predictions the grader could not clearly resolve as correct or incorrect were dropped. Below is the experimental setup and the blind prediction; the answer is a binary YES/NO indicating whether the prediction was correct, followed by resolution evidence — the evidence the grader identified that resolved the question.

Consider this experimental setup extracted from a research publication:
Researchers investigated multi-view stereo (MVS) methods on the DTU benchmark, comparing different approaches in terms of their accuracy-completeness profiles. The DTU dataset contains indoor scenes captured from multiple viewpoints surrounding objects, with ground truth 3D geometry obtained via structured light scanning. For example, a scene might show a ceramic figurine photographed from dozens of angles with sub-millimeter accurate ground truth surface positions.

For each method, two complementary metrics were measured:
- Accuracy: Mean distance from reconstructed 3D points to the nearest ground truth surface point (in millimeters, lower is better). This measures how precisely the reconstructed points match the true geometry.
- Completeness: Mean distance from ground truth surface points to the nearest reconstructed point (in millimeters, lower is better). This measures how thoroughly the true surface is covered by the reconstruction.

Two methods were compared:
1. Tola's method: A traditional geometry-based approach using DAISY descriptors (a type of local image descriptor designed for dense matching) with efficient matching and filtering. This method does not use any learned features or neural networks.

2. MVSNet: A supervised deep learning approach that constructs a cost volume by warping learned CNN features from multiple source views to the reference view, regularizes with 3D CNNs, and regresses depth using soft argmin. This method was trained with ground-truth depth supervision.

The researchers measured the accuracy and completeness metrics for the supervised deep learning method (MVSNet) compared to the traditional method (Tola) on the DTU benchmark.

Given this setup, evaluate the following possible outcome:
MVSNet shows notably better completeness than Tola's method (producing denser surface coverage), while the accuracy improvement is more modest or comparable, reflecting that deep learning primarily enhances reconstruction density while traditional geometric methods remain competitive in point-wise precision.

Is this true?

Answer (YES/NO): NO